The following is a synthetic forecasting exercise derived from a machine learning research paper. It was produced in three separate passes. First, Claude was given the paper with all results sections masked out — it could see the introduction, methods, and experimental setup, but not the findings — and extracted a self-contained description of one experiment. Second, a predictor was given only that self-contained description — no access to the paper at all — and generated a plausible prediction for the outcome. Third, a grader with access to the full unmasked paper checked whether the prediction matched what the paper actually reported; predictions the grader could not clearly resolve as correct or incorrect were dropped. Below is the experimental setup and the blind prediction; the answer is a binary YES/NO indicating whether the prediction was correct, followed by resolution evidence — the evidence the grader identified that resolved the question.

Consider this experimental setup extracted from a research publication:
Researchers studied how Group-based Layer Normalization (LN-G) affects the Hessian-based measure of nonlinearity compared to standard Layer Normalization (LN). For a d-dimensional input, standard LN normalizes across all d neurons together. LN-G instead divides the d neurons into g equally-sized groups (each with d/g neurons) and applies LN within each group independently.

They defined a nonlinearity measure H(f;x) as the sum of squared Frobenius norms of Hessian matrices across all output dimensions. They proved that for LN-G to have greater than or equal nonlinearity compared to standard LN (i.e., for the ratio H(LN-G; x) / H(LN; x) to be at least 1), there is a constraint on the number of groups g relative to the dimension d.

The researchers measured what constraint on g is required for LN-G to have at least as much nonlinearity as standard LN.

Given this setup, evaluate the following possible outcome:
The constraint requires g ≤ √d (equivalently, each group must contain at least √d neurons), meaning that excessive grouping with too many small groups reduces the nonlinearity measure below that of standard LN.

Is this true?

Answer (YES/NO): NO